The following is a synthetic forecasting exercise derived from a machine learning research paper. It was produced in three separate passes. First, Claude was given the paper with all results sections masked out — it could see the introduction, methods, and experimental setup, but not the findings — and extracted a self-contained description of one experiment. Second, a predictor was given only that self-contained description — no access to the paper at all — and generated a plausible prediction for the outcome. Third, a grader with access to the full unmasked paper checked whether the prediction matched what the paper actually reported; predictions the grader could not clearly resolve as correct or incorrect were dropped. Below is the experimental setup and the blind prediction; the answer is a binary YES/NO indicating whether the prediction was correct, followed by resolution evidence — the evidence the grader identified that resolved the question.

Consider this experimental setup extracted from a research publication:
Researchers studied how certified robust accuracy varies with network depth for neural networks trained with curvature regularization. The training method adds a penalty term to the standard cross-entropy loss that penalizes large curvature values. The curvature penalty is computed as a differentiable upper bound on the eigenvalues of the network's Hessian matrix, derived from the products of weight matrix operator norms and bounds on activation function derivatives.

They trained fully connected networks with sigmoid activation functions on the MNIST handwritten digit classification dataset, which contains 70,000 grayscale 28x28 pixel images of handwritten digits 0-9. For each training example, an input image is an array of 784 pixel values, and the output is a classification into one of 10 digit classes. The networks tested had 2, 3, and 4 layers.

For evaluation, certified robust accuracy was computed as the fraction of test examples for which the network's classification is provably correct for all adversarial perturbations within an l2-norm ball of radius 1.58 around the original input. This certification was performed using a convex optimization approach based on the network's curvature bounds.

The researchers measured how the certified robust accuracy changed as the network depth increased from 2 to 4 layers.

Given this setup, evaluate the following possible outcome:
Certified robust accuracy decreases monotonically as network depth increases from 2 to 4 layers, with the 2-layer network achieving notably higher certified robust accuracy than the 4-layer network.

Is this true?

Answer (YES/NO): YES